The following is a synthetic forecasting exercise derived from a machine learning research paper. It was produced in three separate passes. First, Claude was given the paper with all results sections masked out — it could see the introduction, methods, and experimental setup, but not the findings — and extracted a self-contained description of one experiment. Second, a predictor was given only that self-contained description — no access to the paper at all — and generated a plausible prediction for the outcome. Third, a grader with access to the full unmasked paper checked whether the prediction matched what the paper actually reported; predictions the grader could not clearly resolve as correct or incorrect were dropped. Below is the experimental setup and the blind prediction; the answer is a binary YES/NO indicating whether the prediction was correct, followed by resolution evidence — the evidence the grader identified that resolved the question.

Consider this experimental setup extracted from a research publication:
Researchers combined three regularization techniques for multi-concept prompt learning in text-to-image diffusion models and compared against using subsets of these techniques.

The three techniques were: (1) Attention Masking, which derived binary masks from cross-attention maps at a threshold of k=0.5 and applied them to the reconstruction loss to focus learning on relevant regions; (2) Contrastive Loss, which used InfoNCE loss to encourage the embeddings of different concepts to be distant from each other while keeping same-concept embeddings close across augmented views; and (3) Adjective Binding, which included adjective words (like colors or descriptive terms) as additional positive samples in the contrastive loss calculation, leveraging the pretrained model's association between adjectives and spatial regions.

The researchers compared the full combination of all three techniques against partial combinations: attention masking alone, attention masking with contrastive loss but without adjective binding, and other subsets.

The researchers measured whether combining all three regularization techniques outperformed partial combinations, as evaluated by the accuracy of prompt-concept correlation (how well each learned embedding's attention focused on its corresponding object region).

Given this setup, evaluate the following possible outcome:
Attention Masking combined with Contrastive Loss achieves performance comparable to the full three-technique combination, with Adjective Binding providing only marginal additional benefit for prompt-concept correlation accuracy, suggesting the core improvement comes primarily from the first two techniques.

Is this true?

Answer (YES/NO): NO